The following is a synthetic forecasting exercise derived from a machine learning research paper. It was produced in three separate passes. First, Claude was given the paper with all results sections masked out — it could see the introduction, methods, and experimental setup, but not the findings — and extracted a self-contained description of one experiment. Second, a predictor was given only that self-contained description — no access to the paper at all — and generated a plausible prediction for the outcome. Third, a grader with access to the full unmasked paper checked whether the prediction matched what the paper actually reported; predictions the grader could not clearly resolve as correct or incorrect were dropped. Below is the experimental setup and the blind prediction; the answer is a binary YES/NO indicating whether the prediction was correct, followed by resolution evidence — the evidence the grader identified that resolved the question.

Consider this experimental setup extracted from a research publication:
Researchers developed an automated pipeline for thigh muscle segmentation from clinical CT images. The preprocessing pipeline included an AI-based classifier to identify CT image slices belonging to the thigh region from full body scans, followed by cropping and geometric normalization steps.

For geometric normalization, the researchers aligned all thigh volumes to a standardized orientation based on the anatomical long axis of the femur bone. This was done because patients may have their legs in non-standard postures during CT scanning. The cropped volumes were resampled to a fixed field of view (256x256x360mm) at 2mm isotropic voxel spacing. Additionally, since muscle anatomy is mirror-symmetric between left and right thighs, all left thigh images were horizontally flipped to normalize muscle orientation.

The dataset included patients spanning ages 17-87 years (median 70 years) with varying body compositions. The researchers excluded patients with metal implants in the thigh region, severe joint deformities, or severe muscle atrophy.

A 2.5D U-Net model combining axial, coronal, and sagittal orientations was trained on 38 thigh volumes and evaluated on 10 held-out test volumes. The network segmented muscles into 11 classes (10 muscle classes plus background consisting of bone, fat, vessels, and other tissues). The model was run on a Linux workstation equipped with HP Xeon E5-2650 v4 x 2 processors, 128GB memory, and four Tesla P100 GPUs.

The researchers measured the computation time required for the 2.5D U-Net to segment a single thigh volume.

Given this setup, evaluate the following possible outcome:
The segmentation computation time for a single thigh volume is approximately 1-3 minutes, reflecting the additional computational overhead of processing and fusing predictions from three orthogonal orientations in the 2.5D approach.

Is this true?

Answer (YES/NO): YES